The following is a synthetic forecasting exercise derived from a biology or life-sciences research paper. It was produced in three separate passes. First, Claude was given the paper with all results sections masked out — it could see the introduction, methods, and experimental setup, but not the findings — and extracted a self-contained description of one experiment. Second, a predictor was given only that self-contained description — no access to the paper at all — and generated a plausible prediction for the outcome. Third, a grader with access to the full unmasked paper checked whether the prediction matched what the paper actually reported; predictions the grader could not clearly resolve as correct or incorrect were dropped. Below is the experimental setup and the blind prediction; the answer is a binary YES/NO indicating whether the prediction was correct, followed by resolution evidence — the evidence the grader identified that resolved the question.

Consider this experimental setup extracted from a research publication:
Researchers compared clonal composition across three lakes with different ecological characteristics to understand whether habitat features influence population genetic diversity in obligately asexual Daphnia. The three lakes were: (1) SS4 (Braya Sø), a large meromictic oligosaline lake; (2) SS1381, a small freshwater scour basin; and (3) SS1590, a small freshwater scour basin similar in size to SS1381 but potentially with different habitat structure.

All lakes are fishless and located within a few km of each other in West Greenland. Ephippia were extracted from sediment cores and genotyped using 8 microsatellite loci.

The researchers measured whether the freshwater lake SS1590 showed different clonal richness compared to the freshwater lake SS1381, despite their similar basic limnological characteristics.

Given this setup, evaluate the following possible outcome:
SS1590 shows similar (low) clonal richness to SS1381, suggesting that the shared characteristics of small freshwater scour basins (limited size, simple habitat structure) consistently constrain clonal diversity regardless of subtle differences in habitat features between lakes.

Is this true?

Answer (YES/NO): NO